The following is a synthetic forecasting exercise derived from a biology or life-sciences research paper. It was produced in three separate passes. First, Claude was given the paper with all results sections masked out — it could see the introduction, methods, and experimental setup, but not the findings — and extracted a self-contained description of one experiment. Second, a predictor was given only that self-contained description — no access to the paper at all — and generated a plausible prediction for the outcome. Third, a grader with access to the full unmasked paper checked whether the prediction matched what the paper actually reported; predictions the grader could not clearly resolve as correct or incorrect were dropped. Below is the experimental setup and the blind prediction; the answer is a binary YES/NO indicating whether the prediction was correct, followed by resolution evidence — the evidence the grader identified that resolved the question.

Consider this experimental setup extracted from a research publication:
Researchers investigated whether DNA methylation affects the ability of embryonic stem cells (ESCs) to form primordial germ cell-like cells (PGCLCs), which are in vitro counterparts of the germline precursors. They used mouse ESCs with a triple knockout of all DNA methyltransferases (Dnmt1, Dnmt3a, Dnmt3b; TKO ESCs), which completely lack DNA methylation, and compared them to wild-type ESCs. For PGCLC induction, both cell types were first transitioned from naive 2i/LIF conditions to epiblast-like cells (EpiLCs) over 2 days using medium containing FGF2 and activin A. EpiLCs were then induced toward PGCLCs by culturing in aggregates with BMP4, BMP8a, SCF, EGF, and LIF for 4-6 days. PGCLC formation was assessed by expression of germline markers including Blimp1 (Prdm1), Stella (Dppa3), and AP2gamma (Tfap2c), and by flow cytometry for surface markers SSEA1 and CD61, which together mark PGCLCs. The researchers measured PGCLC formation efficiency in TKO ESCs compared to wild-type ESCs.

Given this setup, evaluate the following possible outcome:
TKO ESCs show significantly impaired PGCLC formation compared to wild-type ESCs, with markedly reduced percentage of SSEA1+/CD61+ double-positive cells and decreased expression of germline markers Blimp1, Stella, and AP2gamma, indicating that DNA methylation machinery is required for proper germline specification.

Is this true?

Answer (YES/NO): NO